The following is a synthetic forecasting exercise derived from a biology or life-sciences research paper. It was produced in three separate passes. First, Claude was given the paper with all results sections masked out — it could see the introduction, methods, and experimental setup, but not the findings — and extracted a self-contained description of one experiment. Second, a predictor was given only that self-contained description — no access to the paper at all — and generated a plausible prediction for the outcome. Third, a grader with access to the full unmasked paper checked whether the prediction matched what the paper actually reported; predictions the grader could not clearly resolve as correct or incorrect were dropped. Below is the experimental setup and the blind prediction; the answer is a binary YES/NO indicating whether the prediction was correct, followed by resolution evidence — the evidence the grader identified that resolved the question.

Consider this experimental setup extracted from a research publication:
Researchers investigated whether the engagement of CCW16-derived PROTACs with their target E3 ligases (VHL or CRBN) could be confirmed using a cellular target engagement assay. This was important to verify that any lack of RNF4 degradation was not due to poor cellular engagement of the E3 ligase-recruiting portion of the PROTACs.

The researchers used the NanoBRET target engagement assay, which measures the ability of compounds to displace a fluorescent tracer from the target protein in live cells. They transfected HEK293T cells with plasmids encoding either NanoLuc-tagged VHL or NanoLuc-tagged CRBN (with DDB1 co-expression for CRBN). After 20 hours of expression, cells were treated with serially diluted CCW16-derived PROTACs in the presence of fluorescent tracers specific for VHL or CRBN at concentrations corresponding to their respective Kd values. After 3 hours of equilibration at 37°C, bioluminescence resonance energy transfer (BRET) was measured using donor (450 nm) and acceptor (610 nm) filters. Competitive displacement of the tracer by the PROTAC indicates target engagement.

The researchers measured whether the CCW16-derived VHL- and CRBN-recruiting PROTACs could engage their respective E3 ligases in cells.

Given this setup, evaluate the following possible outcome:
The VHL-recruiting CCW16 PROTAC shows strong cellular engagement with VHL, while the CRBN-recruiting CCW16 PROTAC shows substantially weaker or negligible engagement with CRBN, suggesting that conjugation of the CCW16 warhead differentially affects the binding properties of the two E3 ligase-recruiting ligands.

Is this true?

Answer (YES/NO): NO